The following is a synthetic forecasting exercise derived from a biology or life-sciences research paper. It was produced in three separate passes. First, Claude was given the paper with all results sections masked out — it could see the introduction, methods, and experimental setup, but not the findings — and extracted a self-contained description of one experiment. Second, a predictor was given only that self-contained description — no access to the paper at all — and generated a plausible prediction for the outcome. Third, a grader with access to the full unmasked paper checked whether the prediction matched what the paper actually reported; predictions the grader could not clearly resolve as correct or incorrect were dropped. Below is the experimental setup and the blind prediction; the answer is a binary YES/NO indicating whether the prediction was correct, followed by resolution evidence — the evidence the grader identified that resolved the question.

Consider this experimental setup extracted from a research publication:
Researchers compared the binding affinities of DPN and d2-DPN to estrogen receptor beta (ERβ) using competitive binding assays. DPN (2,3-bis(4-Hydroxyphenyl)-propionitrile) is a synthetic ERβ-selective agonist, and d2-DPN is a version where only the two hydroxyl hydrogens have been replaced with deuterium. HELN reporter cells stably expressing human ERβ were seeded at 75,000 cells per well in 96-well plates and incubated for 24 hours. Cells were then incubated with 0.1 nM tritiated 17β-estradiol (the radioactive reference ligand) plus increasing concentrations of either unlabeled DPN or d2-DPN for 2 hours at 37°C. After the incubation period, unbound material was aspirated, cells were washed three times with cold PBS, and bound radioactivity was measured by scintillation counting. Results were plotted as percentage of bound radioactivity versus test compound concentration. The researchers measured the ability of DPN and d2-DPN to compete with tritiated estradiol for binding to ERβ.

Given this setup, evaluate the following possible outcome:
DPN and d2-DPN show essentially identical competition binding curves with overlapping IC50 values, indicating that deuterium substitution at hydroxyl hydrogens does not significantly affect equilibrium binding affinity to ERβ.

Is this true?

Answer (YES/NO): NO